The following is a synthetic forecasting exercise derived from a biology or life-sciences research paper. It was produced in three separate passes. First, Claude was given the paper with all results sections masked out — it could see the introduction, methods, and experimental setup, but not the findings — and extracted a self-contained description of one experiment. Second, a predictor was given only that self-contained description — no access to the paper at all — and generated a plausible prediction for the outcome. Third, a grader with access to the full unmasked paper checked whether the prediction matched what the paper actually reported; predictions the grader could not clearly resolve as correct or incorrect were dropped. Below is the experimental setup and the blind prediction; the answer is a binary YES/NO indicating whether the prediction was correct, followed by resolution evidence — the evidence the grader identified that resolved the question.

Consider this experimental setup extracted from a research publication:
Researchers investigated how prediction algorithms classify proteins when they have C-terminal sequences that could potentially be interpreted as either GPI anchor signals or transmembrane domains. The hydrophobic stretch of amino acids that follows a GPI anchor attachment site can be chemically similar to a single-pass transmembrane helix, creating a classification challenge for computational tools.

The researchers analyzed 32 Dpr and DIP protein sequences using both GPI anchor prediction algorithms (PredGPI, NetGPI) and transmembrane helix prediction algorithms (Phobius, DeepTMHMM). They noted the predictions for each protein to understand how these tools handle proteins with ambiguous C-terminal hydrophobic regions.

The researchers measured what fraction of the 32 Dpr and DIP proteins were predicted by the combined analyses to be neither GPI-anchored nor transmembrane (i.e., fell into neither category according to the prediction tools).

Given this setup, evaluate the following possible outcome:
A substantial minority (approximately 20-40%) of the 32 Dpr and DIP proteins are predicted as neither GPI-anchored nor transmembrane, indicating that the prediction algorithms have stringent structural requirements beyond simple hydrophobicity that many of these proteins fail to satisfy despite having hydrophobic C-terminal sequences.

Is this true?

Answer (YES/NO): YES